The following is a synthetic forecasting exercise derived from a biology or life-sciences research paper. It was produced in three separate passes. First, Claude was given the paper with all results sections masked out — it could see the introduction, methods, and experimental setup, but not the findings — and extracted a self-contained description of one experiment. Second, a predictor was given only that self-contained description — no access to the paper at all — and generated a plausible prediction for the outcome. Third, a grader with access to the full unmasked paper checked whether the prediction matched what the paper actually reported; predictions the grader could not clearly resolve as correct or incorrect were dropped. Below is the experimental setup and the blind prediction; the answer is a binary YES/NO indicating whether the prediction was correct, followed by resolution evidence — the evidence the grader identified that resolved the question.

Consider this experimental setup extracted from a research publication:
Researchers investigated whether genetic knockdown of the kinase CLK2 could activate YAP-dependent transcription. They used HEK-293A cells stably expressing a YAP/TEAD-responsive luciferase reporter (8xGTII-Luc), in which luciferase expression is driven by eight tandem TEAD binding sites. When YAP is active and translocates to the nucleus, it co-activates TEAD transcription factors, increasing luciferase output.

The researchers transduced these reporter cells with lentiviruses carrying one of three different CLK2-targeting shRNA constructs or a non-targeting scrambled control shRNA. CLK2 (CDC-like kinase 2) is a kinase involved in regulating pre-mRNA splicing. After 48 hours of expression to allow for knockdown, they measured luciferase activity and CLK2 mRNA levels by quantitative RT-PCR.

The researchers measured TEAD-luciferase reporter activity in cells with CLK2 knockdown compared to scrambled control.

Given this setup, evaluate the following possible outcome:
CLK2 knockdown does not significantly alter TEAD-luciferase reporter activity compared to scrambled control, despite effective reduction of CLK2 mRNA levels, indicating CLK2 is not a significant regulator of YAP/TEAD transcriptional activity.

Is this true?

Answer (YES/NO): NO